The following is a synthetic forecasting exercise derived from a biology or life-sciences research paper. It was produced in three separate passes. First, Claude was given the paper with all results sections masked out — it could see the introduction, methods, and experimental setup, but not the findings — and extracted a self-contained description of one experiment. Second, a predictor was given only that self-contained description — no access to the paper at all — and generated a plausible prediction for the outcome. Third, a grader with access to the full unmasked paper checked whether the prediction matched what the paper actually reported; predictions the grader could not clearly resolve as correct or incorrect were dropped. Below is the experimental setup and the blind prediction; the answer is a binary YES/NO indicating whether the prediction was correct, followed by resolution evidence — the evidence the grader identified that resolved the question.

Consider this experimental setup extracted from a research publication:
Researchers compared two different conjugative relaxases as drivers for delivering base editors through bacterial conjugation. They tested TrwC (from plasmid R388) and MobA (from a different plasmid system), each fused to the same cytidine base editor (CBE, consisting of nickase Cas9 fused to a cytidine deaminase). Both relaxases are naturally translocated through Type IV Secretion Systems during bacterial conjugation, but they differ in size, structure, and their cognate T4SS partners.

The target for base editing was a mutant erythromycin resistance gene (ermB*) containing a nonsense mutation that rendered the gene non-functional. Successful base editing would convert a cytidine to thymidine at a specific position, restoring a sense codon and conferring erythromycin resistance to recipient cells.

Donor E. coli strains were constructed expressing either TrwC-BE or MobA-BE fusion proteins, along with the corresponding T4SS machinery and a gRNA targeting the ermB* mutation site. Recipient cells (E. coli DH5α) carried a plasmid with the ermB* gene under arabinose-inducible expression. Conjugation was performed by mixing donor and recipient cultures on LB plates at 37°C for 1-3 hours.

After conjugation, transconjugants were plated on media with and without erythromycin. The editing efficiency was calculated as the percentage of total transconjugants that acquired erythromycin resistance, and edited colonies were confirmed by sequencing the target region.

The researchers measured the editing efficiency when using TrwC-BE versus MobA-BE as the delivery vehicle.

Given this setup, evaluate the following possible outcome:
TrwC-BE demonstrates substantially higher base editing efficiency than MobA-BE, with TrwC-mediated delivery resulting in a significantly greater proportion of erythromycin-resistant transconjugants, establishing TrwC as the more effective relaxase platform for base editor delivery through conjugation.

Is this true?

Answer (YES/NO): NO